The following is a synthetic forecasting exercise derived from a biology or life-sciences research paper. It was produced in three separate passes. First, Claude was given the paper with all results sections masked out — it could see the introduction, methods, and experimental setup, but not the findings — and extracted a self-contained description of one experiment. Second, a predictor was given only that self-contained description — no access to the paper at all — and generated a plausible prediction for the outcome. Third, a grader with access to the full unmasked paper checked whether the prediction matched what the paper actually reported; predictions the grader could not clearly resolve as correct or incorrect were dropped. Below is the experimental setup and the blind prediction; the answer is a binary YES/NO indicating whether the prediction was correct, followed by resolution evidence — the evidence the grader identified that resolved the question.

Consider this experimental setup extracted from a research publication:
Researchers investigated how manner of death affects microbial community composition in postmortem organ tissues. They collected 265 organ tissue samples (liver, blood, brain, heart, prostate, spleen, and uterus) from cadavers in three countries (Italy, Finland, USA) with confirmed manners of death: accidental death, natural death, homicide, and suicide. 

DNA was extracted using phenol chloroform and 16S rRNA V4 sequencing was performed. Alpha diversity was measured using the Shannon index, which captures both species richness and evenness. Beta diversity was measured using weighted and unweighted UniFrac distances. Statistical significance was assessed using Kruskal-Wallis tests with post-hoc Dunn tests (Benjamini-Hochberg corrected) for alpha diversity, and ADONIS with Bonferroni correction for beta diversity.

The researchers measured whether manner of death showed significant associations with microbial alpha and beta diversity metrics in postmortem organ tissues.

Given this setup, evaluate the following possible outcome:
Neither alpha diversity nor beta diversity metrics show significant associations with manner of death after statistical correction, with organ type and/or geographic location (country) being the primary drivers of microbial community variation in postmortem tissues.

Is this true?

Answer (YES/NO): NO